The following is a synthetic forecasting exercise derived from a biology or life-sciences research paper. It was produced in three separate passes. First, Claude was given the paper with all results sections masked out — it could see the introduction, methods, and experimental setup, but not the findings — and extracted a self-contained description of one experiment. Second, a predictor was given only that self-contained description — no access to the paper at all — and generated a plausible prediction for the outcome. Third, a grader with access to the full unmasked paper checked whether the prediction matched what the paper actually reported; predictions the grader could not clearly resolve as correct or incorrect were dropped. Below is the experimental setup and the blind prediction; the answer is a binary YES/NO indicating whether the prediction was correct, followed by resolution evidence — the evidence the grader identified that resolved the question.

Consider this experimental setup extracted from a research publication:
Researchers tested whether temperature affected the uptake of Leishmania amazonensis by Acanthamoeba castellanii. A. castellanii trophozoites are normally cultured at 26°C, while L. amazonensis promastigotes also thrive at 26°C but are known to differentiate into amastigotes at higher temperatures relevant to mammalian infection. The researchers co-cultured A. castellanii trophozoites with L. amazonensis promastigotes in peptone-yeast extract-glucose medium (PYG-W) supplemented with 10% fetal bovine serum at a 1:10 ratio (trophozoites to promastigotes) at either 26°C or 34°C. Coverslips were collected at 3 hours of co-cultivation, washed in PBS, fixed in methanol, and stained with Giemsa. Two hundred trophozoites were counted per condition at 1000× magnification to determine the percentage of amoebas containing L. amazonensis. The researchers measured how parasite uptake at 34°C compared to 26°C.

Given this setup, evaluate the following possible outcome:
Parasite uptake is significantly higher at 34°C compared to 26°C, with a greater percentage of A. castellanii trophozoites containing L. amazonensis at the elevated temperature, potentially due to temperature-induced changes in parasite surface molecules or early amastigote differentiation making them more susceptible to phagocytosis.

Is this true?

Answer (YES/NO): YES